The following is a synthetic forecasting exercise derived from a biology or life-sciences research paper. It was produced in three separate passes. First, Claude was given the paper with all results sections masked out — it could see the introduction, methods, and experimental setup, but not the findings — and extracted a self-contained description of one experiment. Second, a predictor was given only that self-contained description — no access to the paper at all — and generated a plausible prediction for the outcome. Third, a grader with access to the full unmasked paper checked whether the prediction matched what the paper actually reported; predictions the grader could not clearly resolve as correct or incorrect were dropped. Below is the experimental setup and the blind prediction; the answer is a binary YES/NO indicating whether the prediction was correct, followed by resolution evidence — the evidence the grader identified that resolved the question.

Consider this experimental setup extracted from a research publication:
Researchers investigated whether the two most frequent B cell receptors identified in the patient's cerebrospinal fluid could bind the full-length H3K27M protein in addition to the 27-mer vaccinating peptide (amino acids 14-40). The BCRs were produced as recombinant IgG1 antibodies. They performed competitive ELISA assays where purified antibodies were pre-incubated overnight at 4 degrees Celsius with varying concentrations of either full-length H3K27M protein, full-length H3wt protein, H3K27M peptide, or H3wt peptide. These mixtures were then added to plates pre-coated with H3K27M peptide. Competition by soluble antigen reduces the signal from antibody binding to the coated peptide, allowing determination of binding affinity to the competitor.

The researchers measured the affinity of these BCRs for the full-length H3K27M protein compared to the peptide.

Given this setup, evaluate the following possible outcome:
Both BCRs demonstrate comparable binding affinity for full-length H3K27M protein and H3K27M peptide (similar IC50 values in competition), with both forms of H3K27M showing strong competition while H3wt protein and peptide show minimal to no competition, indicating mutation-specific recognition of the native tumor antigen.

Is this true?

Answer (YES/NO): NO